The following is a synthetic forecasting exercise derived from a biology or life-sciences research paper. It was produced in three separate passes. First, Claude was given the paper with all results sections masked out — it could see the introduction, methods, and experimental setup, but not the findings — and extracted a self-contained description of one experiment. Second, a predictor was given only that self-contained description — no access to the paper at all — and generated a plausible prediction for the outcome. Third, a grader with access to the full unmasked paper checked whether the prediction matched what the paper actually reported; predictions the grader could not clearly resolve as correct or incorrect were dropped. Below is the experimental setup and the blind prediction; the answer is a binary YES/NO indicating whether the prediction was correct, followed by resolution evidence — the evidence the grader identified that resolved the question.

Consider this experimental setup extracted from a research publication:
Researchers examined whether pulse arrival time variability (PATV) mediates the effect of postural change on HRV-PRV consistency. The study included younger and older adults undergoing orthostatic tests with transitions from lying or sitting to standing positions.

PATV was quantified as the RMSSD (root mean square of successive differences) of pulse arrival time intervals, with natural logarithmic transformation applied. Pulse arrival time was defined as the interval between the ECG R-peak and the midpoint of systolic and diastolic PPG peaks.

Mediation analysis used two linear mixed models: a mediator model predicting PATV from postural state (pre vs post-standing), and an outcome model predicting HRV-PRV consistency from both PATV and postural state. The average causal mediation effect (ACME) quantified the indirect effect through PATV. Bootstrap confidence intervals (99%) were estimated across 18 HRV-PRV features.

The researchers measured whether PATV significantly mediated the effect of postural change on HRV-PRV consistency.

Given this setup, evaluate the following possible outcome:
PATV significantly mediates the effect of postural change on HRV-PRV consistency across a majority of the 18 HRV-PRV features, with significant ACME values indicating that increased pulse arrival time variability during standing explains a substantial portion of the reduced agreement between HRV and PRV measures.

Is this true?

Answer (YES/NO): NO